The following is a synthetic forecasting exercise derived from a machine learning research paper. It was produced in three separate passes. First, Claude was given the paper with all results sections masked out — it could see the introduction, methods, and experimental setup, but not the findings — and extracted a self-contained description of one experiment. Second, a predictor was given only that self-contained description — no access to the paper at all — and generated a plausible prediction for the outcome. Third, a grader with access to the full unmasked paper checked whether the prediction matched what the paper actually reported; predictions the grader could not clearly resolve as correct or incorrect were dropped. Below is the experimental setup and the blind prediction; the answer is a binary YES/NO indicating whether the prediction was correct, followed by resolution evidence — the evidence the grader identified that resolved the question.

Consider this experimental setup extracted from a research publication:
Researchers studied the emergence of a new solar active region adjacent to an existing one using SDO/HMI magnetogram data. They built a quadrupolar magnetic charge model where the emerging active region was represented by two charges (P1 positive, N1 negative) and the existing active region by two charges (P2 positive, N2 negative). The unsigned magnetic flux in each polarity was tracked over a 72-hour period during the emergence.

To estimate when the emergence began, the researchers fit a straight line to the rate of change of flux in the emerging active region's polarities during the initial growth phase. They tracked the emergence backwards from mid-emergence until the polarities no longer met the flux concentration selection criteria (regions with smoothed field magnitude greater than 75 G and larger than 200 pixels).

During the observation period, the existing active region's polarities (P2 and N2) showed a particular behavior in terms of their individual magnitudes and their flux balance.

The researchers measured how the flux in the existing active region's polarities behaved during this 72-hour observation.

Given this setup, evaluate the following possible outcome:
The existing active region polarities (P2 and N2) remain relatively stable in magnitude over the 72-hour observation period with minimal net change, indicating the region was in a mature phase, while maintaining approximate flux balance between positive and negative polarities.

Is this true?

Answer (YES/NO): NO